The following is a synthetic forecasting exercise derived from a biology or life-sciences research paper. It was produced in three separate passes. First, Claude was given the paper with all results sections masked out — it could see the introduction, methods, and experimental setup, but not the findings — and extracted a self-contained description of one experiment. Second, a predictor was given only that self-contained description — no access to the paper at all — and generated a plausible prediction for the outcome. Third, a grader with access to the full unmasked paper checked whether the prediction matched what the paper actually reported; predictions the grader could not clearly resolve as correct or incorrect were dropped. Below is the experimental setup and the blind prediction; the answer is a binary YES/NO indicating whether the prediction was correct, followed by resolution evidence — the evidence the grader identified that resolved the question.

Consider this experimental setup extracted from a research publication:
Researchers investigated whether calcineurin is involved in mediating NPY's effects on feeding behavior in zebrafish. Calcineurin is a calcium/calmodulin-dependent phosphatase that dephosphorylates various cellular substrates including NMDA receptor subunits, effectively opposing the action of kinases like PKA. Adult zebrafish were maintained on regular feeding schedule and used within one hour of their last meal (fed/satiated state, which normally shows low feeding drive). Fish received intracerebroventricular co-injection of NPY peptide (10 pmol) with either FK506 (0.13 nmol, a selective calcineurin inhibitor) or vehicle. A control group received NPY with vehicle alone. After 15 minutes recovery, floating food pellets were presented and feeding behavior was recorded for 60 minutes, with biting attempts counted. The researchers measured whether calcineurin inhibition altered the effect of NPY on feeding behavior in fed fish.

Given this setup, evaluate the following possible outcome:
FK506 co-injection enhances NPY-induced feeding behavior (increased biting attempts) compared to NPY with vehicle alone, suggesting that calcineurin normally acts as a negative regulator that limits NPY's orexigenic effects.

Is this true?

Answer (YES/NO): NO